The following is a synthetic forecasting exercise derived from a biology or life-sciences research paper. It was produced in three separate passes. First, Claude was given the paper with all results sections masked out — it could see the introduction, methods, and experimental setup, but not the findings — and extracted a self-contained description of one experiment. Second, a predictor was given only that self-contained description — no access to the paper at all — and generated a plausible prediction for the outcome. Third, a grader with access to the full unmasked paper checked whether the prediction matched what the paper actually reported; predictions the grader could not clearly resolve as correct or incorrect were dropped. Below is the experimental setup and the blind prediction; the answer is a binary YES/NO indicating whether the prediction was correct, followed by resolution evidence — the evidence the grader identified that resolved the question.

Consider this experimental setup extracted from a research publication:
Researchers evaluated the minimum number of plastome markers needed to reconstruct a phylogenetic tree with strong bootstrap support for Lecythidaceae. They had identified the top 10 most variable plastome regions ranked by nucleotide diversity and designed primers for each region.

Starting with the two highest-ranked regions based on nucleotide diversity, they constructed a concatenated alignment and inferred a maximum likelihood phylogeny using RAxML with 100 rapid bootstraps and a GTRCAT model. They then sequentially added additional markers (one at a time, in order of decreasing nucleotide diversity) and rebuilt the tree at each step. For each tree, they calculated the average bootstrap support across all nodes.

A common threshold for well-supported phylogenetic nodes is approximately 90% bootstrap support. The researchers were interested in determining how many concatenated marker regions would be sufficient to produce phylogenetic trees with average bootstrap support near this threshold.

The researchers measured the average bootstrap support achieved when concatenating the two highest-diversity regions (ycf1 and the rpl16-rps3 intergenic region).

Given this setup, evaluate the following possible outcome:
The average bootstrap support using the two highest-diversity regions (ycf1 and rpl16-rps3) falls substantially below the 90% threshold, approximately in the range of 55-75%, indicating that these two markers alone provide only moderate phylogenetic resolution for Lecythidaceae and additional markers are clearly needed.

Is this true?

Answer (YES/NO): NO